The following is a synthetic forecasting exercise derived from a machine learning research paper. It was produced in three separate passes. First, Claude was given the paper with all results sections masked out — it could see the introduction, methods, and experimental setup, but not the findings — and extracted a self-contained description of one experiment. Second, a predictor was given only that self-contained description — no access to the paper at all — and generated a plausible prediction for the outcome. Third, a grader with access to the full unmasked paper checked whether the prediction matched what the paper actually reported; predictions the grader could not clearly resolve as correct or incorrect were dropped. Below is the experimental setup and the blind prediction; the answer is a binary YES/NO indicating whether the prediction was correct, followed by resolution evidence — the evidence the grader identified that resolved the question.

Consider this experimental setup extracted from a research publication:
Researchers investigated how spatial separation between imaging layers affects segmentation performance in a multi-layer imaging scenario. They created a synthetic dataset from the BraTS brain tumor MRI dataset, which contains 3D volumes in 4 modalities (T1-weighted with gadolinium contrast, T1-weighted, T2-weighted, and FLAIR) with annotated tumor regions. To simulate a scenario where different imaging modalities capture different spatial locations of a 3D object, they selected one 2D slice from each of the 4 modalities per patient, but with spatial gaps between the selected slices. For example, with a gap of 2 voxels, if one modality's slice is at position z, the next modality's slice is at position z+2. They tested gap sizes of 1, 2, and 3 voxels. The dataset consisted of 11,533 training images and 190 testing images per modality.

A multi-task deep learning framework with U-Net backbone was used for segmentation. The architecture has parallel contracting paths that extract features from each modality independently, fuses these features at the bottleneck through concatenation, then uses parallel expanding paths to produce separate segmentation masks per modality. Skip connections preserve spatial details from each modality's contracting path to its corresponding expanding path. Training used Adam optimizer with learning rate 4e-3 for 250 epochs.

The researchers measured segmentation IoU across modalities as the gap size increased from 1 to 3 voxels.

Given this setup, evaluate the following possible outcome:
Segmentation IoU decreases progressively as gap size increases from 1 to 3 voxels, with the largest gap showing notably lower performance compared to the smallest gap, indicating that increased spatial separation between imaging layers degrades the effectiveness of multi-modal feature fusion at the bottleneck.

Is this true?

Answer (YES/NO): YES